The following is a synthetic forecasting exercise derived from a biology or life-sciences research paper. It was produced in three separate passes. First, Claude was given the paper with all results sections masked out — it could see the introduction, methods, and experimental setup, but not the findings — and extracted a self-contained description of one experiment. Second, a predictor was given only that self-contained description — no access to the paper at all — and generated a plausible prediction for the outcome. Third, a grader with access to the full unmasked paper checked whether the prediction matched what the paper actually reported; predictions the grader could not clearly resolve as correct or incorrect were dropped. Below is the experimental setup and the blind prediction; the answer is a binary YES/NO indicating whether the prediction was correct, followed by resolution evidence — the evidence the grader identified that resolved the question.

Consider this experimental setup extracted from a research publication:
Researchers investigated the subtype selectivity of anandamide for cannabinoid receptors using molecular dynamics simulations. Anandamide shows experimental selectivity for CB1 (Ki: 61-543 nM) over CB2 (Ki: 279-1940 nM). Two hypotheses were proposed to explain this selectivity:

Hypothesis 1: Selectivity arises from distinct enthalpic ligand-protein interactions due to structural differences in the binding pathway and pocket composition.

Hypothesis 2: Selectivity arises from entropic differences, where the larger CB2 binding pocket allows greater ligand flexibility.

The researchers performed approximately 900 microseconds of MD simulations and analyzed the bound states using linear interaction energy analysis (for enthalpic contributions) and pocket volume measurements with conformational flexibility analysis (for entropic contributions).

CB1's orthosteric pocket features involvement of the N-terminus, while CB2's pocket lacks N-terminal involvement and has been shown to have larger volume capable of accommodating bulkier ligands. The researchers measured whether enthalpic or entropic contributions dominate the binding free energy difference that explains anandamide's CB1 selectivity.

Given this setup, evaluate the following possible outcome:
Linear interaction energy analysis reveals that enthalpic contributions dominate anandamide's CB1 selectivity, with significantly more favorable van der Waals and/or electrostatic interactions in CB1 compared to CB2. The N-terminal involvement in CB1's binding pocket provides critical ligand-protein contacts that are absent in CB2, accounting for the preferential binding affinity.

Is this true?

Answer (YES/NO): YES